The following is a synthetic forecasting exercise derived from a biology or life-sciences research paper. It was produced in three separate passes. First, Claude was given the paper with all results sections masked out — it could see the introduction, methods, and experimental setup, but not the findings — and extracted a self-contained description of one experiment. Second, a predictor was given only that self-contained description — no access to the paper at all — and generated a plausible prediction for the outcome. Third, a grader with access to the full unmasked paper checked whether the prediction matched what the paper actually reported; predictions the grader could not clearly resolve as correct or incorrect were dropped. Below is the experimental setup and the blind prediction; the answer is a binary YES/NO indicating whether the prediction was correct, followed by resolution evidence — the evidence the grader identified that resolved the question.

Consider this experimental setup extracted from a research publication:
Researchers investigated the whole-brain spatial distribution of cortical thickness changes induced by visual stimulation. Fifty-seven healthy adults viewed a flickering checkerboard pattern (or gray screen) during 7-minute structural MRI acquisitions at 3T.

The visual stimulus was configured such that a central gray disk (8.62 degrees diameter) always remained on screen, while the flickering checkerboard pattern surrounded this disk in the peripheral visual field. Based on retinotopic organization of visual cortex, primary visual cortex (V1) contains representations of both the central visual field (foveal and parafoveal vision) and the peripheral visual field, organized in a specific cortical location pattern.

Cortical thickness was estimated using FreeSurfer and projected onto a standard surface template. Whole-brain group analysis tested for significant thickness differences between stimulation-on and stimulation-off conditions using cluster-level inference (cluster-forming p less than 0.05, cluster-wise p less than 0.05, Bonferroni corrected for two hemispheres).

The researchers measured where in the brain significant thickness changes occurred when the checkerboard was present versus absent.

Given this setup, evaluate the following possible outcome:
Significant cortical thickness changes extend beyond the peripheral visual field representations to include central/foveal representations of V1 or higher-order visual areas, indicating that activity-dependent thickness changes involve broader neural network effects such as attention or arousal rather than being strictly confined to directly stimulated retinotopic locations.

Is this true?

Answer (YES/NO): NO